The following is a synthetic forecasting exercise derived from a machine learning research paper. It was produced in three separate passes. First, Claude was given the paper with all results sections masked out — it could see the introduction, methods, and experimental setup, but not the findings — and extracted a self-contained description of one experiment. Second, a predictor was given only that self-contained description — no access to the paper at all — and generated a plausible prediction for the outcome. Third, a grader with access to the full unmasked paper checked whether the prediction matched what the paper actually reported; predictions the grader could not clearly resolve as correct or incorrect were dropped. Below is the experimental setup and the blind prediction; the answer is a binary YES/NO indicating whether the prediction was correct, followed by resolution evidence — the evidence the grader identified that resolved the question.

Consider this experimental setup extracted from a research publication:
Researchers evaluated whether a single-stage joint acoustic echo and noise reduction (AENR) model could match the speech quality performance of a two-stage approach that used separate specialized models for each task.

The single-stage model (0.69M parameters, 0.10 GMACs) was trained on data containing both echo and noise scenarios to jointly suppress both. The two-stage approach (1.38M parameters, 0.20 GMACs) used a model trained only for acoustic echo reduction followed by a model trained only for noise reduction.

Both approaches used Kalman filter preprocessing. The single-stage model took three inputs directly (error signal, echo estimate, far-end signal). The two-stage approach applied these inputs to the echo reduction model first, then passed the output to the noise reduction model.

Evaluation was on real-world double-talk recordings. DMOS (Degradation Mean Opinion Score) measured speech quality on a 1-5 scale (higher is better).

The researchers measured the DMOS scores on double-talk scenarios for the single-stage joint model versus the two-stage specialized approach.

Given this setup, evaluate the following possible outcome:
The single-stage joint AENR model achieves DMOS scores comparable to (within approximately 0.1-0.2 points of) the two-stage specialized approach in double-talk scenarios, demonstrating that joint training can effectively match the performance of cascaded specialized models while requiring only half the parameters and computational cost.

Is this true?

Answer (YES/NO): YES